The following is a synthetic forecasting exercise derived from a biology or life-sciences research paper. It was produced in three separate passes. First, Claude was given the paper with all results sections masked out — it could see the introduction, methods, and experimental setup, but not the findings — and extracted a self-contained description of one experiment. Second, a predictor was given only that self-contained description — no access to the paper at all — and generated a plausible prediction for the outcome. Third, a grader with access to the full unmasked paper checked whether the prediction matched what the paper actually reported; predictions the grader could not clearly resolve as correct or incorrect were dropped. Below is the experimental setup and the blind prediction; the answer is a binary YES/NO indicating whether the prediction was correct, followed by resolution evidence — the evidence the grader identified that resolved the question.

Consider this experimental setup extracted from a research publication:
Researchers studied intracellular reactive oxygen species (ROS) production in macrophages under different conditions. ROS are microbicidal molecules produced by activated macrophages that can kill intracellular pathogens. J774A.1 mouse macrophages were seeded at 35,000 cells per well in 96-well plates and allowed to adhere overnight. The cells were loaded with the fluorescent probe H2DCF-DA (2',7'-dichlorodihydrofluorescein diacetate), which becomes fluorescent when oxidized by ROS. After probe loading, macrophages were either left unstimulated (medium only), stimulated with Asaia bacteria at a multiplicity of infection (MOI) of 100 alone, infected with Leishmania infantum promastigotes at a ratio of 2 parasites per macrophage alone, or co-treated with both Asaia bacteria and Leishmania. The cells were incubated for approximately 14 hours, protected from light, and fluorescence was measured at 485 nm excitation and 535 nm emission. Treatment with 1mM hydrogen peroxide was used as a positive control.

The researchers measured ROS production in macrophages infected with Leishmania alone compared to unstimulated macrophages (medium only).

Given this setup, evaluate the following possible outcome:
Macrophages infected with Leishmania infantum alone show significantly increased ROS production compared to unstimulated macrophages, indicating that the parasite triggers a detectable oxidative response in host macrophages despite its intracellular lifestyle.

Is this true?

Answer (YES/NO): YES